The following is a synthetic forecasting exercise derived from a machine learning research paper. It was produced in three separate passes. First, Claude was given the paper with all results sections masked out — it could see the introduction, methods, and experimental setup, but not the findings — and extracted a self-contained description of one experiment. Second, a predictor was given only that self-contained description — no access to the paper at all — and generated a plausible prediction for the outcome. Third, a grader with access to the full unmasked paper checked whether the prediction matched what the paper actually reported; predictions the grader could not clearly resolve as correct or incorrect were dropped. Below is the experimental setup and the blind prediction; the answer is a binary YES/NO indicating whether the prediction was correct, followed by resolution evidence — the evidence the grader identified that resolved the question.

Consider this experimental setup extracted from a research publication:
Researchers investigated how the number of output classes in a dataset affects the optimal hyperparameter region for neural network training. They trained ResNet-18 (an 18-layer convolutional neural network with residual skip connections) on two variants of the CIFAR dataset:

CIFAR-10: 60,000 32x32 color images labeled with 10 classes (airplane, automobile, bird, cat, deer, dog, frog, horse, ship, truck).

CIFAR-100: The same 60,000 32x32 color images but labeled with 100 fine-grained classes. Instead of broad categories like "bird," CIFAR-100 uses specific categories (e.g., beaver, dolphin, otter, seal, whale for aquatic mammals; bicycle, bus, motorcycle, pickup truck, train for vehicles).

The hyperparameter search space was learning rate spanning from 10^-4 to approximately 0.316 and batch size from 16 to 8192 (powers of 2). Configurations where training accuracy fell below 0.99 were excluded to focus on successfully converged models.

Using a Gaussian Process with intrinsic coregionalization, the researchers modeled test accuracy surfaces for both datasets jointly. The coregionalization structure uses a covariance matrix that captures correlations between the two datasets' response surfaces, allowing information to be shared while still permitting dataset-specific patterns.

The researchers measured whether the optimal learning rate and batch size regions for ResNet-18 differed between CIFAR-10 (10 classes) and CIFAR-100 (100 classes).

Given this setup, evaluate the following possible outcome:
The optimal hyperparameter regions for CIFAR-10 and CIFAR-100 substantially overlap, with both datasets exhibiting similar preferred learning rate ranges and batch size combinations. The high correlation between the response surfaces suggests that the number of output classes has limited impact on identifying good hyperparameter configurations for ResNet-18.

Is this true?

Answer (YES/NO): YES